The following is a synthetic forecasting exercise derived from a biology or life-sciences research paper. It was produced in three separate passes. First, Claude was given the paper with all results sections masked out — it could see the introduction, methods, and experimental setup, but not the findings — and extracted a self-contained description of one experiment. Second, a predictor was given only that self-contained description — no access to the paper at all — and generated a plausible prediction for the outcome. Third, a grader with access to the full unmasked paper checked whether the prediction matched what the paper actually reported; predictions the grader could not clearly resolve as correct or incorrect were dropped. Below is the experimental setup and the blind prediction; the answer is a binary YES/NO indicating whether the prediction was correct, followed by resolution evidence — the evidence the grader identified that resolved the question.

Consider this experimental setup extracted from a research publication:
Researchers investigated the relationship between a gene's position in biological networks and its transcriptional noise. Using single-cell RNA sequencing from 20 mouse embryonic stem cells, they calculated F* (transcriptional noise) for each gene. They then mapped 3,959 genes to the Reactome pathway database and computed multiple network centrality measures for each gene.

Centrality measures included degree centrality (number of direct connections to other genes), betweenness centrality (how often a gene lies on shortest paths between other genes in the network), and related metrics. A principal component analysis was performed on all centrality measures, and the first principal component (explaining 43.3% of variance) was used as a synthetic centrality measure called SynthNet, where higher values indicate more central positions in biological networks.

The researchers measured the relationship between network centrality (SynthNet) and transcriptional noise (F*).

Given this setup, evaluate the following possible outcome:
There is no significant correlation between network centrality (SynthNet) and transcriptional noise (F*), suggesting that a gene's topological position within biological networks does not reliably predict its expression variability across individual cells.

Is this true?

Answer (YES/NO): NO